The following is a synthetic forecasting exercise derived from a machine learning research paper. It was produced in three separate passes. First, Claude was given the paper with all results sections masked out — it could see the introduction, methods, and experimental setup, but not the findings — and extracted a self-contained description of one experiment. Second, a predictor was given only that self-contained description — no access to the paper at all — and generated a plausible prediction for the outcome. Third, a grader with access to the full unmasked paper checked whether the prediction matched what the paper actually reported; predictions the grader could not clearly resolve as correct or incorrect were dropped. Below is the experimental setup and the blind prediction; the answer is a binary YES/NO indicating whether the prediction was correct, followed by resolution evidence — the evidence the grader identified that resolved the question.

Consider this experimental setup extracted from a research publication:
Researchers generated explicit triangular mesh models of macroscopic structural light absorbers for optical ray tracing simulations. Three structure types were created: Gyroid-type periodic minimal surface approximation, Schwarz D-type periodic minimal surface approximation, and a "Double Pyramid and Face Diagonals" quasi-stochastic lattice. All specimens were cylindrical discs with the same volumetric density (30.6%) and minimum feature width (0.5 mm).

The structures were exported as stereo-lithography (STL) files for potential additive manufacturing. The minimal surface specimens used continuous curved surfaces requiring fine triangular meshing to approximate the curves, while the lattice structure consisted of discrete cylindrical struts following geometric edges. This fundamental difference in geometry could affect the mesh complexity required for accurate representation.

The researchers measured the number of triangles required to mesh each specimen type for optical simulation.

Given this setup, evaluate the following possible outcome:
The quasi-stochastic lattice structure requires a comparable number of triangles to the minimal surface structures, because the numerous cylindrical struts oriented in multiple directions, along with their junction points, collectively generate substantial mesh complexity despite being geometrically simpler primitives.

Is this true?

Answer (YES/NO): NO